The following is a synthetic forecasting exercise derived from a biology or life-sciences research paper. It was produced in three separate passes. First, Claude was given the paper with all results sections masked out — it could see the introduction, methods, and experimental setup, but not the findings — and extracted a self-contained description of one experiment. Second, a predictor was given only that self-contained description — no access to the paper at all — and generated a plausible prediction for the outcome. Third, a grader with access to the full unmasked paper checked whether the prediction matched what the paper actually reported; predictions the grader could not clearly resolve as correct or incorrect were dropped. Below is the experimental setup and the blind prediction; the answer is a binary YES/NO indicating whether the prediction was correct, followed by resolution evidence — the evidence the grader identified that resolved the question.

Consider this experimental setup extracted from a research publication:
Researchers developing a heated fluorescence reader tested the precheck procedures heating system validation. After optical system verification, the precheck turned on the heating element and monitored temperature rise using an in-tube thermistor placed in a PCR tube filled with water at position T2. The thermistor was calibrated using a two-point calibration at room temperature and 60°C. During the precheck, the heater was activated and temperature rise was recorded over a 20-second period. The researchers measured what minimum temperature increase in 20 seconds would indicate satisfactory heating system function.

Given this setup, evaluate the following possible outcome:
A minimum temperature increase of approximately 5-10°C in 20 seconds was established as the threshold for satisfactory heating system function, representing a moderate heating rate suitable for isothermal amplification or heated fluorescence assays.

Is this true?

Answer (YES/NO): NO